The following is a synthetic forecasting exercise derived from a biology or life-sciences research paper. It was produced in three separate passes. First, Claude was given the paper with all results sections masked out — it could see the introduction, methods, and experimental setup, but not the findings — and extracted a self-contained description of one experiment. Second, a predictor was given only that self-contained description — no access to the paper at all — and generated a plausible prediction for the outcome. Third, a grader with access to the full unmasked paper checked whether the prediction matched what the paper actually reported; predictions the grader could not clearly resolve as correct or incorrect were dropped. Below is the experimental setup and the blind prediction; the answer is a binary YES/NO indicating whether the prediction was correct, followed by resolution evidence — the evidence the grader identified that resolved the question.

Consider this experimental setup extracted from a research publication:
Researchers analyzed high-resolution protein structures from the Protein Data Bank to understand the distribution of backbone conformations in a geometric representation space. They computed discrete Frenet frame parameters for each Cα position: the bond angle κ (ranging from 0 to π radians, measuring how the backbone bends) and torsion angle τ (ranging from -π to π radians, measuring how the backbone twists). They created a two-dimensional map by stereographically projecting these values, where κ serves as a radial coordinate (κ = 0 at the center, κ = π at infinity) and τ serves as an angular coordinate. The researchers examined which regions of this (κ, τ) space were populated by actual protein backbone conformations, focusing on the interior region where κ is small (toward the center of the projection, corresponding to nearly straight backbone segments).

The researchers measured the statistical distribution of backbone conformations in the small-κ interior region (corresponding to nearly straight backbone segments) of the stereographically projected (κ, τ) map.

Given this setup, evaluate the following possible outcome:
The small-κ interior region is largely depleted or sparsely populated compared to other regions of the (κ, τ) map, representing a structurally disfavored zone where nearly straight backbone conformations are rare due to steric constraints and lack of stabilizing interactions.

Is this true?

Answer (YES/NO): NO